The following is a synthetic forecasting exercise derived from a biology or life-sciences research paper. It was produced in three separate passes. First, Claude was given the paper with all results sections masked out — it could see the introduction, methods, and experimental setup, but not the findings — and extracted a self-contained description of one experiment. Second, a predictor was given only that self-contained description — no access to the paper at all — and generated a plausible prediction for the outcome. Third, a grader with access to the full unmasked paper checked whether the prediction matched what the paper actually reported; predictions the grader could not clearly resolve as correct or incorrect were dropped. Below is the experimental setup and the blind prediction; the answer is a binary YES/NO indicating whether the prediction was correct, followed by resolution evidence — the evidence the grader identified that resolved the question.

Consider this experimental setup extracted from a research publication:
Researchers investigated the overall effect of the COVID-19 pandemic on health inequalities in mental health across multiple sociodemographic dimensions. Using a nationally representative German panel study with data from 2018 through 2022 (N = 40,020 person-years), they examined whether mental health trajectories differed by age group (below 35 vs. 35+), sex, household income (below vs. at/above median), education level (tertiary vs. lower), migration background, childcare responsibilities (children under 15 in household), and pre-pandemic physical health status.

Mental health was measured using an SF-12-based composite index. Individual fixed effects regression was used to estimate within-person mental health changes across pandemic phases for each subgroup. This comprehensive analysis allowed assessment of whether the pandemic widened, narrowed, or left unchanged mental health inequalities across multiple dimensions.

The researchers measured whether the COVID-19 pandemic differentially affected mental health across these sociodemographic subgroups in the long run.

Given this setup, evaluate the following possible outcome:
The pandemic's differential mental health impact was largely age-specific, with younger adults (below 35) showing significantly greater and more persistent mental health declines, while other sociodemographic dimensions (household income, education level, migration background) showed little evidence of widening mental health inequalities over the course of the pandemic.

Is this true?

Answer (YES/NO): NO